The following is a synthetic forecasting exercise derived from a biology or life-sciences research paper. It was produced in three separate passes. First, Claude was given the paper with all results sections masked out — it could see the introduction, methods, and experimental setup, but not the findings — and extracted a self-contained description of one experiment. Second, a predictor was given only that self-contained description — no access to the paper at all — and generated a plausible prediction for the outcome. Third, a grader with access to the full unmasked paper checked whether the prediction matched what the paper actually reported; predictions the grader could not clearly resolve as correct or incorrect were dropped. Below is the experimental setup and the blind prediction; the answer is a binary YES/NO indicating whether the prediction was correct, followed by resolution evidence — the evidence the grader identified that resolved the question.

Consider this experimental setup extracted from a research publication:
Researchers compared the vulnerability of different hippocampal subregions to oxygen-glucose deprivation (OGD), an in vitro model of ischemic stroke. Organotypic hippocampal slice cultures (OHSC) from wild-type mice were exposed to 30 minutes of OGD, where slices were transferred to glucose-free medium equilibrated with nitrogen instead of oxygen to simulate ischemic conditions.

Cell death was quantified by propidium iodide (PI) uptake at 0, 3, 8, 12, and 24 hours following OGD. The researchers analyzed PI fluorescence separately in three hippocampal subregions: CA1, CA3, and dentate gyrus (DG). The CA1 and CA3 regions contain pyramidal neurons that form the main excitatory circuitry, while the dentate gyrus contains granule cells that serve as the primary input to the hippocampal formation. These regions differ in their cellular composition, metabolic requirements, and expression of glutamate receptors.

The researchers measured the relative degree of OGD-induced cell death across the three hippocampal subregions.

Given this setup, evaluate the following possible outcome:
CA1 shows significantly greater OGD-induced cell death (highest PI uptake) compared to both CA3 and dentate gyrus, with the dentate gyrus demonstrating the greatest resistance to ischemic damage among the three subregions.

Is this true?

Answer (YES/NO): NO